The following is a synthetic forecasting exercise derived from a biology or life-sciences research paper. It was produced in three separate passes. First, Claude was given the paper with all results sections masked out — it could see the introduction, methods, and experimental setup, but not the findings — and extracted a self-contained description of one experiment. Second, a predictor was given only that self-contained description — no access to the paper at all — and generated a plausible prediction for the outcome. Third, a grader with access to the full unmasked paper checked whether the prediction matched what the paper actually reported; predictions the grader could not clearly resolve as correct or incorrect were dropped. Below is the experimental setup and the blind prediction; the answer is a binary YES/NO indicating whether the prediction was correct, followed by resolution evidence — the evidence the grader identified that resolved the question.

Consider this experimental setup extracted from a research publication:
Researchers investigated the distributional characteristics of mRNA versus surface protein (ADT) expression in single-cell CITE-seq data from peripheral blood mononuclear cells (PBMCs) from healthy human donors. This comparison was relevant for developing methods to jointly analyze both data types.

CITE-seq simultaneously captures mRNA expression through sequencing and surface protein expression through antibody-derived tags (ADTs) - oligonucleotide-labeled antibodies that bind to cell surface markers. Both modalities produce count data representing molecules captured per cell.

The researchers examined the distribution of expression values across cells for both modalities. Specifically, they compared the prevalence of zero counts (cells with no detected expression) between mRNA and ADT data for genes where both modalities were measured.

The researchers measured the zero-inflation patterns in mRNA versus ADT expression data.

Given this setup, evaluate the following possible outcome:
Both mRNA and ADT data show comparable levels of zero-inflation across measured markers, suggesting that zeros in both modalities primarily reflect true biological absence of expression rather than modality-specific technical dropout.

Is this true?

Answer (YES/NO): NO